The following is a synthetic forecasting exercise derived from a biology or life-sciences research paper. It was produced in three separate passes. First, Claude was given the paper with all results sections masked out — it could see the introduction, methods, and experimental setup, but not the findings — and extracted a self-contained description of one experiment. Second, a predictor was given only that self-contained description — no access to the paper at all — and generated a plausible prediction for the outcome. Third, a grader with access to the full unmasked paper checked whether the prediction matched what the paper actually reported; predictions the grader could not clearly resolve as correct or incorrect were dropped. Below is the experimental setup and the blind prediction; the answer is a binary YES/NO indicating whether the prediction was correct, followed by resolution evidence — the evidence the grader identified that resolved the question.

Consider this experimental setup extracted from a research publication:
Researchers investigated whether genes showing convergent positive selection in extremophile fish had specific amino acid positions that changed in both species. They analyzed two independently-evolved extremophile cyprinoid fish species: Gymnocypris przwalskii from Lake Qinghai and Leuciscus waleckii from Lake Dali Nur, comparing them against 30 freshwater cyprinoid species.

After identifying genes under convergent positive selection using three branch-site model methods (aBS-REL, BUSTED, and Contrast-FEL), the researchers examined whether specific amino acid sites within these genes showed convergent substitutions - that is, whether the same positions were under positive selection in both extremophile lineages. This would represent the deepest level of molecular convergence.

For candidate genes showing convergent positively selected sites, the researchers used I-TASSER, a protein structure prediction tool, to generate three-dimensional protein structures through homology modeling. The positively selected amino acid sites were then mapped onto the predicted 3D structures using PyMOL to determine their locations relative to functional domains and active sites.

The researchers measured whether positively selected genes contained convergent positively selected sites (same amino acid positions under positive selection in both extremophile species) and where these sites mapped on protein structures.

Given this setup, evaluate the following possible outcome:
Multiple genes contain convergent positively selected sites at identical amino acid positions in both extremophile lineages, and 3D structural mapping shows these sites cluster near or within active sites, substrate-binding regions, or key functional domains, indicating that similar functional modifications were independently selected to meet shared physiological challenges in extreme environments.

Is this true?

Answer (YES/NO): NO